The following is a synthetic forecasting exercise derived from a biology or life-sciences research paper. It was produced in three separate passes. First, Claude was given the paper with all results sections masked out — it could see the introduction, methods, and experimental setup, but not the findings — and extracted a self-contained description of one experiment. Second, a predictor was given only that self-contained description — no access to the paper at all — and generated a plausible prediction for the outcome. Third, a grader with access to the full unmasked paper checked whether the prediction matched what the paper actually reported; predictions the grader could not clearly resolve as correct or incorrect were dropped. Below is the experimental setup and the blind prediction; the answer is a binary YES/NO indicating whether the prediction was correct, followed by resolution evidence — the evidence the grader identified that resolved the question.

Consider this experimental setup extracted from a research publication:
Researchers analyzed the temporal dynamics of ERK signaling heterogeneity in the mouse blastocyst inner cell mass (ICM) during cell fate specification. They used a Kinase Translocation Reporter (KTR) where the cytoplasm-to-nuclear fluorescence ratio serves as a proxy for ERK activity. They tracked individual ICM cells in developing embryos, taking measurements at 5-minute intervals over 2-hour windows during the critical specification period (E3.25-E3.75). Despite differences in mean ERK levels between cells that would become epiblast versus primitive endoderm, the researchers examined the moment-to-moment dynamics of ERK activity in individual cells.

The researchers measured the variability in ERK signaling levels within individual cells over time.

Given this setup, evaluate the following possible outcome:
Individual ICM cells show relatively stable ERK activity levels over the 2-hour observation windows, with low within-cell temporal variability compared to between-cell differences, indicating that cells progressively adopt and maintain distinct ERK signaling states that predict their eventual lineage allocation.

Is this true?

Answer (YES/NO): NO